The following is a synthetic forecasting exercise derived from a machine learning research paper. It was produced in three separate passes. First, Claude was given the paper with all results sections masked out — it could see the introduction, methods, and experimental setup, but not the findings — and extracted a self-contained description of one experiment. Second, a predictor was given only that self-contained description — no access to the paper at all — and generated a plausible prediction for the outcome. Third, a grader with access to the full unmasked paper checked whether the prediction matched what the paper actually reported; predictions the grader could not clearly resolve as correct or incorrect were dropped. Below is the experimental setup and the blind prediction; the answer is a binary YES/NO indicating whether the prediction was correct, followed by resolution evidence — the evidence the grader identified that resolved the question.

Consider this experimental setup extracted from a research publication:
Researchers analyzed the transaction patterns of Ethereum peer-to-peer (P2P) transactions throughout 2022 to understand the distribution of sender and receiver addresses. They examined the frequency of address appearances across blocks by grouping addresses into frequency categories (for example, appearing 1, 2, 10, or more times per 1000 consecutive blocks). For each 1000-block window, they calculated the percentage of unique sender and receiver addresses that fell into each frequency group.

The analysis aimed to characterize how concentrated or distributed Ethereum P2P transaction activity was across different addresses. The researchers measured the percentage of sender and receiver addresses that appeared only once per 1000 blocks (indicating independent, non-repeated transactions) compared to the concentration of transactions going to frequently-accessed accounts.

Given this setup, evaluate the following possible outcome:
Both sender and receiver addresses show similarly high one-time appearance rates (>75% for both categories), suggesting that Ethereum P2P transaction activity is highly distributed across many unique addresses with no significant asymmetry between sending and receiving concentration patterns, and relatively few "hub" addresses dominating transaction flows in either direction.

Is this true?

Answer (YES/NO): NO